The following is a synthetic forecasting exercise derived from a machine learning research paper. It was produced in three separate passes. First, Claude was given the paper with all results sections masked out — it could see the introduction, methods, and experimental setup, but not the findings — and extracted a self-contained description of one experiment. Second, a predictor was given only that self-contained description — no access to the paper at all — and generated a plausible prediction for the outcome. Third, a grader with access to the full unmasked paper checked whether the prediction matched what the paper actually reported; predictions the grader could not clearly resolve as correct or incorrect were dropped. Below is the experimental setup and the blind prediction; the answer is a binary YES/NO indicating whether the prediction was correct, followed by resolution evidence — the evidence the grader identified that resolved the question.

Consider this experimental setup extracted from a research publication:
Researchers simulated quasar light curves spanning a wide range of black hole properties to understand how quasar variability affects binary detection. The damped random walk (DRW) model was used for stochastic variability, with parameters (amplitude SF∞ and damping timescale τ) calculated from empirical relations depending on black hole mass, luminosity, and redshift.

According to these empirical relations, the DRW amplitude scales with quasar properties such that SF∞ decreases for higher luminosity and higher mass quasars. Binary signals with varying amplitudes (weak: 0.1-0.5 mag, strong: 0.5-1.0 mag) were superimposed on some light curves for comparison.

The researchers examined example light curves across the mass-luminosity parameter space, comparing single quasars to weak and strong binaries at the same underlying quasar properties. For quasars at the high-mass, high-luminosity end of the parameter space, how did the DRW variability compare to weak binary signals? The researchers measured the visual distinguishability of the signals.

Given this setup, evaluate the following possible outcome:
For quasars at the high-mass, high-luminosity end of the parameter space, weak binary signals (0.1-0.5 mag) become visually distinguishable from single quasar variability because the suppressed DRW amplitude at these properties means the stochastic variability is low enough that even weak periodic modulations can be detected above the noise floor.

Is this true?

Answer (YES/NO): NO